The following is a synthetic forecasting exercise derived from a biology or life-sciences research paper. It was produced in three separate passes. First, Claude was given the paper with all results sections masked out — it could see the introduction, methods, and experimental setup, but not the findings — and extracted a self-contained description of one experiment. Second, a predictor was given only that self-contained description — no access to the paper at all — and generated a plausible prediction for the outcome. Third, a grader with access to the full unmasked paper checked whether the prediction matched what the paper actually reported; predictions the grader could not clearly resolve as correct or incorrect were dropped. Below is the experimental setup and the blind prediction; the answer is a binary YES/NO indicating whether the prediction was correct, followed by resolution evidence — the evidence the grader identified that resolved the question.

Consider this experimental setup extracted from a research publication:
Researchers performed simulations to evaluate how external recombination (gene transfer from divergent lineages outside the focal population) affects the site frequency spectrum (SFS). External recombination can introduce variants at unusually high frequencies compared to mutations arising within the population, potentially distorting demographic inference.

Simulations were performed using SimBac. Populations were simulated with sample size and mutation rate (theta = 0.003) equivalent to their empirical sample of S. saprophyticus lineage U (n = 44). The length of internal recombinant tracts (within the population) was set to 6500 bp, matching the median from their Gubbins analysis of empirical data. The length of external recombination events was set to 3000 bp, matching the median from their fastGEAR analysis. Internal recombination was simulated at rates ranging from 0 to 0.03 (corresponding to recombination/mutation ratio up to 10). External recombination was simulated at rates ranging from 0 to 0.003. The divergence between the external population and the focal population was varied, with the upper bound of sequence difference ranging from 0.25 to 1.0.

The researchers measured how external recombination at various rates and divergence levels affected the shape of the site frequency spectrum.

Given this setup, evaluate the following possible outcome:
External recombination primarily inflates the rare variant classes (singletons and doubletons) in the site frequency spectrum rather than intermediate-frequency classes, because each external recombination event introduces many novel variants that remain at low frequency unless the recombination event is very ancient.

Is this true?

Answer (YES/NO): NO